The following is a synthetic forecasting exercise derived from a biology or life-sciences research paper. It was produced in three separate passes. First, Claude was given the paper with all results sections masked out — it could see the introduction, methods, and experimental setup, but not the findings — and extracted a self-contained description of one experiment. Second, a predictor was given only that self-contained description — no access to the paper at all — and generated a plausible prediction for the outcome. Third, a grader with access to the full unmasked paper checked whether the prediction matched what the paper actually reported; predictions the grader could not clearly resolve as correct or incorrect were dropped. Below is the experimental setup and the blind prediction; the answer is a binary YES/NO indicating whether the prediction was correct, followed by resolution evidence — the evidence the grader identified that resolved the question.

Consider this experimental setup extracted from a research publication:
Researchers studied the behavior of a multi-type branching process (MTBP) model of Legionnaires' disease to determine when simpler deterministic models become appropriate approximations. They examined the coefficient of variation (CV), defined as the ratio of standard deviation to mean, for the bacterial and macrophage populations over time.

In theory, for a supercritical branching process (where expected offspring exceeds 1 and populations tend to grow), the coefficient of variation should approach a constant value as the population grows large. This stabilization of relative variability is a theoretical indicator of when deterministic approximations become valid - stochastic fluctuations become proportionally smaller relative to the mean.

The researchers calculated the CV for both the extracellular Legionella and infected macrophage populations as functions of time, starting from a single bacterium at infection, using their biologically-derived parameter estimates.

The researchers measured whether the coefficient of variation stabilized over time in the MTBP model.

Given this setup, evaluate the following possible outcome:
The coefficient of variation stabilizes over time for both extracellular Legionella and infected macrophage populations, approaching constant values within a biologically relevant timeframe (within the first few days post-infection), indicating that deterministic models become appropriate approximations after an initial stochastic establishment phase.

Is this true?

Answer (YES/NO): YES